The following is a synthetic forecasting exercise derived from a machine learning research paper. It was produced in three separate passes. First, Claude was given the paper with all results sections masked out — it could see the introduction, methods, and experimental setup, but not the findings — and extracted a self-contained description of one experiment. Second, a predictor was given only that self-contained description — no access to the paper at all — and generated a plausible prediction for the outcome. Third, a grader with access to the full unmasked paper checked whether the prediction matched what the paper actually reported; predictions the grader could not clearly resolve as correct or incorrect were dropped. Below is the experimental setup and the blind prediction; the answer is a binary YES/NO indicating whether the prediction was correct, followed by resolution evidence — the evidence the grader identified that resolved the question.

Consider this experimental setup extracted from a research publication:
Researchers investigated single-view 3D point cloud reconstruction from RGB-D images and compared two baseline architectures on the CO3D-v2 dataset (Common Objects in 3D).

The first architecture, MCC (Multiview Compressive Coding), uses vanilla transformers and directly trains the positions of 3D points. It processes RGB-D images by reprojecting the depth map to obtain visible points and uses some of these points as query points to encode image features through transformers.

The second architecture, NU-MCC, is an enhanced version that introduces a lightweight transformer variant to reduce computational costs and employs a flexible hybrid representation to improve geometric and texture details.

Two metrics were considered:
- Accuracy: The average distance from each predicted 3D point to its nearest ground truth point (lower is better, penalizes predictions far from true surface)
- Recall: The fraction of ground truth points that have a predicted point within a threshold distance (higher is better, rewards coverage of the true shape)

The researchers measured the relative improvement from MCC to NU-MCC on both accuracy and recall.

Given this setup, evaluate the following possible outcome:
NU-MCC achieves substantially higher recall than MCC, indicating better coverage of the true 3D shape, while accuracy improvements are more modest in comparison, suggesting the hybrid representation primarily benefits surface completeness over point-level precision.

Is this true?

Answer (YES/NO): NO